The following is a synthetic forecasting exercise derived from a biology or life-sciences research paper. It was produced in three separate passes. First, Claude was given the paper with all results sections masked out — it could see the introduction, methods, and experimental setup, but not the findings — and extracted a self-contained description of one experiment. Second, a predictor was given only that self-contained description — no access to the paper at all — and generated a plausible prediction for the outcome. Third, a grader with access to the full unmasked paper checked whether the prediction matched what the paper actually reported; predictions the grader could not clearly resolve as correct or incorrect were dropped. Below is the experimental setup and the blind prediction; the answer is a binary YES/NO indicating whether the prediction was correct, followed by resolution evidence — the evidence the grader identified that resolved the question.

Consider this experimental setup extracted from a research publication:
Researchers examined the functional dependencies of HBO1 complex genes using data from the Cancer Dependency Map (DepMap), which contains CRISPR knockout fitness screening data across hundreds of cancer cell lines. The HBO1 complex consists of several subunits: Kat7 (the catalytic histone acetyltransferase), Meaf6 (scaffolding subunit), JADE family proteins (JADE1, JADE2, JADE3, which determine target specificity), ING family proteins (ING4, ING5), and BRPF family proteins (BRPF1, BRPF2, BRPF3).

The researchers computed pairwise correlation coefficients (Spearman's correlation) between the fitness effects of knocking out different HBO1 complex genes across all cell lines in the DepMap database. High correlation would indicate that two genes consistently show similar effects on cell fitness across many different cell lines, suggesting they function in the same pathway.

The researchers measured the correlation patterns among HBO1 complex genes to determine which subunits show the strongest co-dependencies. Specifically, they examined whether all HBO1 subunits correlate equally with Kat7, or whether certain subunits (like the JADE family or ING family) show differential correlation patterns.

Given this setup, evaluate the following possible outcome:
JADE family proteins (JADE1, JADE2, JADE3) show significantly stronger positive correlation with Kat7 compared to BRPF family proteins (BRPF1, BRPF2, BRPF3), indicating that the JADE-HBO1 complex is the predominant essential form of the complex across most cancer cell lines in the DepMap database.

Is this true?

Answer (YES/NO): NO